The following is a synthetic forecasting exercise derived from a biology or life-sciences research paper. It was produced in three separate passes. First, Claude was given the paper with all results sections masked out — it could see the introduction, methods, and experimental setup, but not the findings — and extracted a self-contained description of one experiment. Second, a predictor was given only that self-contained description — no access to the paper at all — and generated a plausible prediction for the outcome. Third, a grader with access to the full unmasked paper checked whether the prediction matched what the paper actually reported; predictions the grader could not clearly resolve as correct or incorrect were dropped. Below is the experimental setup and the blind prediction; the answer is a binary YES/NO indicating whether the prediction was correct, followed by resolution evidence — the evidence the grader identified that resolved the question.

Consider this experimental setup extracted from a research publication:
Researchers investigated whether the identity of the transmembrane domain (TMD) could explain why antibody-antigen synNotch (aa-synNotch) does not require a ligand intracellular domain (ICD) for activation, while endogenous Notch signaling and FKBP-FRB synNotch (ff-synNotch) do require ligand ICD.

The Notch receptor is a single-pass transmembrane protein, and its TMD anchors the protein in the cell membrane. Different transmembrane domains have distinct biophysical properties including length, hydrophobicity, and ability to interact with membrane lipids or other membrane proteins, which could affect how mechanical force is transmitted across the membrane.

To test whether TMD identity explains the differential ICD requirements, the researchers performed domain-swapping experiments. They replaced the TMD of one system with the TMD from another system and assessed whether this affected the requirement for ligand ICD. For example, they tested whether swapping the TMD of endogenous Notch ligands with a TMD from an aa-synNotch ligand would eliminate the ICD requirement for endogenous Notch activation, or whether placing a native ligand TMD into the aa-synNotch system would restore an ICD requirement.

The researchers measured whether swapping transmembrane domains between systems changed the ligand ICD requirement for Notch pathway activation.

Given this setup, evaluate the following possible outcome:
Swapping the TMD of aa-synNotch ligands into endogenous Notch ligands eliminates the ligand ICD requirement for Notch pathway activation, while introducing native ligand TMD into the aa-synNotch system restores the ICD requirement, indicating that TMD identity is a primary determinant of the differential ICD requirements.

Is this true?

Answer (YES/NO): NO